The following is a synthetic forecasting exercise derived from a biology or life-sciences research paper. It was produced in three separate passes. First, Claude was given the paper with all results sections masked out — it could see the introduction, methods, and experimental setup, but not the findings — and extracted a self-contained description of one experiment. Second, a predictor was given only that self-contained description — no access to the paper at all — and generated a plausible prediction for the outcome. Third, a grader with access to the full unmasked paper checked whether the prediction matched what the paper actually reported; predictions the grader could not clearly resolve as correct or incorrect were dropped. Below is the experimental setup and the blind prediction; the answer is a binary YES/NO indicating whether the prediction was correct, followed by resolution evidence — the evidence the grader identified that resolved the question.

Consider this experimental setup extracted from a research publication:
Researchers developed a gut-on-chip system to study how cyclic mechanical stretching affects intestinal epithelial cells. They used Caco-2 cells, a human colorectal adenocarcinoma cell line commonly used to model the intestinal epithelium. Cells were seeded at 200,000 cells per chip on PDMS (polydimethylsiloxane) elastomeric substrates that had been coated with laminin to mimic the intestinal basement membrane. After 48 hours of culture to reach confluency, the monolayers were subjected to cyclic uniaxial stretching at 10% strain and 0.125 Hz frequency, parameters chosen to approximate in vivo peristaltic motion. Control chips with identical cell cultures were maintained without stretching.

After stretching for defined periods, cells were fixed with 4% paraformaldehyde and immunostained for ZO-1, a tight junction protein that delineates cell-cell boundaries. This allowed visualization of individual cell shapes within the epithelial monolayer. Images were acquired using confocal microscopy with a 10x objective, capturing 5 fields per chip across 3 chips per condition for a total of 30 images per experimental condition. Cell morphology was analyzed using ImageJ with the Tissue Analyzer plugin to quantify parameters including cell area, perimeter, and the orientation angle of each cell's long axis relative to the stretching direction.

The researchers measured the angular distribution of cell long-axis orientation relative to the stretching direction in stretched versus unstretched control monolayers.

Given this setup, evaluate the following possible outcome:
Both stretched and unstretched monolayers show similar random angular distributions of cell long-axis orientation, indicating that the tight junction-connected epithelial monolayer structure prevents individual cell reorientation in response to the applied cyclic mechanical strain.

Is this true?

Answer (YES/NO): NO